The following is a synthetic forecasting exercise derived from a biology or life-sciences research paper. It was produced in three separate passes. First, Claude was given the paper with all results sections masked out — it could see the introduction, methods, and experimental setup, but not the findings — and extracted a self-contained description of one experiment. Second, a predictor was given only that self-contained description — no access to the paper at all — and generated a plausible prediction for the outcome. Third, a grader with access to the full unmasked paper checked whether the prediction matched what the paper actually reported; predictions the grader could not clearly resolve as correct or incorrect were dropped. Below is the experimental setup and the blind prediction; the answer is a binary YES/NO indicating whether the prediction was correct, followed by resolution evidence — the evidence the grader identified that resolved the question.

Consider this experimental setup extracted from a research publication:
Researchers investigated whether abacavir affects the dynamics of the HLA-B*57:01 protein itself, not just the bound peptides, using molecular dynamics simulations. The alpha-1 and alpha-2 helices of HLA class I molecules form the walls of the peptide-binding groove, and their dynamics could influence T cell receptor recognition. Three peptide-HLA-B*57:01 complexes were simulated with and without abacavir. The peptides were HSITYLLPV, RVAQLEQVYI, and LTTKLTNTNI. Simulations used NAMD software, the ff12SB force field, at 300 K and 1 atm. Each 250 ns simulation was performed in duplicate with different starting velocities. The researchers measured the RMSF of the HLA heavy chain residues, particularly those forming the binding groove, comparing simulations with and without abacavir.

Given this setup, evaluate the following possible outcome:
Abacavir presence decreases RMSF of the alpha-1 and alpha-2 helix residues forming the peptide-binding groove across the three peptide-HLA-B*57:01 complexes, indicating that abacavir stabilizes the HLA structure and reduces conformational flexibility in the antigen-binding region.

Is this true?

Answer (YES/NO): NO